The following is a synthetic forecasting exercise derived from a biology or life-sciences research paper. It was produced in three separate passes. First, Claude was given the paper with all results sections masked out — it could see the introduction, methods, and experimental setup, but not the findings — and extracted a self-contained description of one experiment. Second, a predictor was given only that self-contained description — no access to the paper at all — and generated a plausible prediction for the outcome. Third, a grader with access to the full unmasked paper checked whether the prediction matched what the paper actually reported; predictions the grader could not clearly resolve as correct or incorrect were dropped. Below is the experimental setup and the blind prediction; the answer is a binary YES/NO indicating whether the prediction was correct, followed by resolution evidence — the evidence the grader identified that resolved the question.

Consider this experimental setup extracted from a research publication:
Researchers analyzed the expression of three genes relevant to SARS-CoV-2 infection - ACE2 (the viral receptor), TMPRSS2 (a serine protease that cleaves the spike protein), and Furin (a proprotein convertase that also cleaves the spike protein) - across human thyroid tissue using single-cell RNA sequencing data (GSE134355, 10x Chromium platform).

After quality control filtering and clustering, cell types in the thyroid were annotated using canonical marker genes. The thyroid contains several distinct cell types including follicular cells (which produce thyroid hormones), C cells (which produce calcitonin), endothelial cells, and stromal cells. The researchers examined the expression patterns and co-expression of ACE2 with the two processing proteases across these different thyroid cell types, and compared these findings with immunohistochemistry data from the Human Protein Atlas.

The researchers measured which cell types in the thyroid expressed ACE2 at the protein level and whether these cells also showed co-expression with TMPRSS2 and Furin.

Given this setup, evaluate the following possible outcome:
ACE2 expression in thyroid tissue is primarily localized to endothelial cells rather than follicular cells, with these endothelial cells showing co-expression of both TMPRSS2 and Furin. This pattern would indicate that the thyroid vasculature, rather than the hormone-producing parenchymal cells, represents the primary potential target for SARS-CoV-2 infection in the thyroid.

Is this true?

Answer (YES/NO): NO